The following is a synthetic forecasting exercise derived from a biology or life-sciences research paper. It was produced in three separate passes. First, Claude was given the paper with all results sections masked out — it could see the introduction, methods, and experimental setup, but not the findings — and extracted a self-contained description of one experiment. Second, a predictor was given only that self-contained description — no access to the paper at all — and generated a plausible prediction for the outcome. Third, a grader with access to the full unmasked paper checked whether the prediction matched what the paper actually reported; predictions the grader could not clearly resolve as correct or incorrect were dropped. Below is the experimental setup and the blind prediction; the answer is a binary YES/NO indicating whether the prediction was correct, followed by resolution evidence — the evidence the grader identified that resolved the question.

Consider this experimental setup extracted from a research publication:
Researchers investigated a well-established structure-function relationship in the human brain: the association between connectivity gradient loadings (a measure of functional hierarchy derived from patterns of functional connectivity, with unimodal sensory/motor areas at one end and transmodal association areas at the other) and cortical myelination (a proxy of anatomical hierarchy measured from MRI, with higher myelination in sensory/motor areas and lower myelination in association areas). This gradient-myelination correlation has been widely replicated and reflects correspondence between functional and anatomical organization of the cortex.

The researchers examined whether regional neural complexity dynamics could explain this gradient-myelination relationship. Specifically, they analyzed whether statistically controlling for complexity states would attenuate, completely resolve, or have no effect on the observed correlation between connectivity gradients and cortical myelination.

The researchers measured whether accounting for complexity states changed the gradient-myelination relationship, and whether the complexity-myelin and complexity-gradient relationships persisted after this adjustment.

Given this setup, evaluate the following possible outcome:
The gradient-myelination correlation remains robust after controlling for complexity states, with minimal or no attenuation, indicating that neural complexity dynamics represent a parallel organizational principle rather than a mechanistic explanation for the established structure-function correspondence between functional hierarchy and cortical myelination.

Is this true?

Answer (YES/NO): NO